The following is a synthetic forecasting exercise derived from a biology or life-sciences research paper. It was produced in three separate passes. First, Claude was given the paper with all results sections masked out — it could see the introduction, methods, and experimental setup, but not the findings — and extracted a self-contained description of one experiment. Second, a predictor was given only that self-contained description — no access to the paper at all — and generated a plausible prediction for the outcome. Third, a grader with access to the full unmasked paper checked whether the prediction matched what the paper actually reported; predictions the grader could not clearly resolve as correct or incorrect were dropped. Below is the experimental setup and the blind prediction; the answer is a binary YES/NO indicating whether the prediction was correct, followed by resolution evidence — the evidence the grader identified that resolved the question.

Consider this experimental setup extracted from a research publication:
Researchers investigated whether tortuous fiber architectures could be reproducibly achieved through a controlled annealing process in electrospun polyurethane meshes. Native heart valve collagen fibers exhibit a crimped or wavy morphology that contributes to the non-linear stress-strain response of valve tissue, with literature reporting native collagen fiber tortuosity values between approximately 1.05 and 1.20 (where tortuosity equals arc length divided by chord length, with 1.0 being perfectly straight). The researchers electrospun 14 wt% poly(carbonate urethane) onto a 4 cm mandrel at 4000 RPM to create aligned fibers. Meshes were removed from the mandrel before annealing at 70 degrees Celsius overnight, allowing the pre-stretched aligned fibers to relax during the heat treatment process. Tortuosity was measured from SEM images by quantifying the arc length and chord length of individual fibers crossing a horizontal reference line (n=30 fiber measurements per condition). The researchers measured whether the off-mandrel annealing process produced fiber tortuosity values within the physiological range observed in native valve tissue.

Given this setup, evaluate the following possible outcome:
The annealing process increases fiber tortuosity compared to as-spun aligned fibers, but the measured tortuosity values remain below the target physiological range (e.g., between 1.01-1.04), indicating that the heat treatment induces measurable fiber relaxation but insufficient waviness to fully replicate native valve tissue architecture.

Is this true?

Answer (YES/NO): NO